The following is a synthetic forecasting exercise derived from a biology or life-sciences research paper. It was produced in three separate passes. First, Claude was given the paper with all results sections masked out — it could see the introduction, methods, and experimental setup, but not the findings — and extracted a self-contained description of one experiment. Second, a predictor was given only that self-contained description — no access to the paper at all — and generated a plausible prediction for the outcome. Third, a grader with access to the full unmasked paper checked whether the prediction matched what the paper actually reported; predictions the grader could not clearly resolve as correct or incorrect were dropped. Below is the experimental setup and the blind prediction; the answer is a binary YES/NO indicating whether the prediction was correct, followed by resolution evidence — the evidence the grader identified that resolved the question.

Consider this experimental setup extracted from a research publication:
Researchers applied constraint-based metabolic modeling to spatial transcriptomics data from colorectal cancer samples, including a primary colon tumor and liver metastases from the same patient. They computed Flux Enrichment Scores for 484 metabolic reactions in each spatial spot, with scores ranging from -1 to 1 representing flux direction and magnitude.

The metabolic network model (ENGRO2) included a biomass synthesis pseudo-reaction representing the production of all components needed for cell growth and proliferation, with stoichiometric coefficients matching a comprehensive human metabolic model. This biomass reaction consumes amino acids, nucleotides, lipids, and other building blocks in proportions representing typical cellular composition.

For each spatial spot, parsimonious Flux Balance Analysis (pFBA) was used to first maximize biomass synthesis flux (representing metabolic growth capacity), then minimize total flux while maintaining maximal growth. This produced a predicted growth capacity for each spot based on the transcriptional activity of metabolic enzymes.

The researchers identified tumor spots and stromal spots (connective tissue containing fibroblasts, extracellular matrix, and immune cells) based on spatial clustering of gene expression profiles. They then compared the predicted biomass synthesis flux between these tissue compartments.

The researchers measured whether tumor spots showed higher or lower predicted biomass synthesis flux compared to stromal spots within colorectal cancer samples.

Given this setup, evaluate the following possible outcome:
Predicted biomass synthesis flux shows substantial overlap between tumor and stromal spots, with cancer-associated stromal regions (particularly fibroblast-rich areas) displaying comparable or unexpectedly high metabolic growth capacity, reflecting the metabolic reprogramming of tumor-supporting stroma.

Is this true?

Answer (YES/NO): YES